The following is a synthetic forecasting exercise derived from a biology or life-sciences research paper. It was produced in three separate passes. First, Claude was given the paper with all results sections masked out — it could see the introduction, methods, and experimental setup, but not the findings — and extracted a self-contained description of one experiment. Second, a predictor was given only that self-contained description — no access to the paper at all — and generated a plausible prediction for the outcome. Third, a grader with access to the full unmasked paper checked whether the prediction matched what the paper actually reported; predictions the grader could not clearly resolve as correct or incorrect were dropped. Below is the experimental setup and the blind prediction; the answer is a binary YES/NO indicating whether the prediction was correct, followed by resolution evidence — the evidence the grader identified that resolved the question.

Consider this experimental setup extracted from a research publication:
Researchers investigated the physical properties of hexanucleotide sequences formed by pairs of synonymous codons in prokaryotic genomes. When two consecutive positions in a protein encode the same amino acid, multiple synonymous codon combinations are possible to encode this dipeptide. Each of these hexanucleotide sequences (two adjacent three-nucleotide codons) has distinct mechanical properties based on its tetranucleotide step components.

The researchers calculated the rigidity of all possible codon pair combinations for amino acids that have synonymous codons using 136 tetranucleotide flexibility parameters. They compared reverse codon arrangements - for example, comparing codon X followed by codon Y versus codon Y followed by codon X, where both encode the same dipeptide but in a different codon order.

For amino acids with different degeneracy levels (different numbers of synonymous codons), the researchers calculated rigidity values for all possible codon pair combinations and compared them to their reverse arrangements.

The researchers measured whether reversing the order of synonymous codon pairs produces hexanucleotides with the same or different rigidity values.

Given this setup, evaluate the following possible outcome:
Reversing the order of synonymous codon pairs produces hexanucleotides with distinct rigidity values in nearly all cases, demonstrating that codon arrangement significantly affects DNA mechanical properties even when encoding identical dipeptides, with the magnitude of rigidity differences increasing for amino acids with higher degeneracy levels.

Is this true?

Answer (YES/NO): NO